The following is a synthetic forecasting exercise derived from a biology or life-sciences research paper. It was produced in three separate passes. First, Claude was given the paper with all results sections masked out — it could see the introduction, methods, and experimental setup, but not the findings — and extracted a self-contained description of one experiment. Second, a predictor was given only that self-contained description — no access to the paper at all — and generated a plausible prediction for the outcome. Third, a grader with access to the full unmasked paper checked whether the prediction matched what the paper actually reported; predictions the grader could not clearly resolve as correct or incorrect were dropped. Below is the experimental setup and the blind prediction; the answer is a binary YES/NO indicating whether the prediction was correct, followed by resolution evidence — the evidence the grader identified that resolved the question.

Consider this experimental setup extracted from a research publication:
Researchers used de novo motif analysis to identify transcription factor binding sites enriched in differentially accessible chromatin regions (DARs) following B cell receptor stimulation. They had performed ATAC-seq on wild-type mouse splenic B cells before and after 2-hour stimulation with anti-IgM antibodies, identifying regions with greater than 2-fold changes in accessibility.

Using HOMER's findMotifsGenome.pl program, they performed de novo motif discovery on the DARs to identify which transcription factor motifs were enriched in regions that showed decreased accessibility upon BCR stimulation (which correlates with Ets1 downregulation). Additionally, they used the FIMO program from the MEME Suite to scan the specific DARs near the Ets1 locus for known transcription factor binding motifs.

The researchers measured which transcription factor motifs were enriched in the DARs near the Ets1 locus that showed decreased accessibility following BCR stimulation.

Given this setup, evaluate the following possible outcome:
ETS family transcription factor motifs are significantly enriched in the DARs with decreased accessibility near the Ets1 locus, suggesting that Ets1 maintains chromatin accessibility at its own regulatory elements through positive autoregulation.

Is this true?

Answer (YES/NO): NO